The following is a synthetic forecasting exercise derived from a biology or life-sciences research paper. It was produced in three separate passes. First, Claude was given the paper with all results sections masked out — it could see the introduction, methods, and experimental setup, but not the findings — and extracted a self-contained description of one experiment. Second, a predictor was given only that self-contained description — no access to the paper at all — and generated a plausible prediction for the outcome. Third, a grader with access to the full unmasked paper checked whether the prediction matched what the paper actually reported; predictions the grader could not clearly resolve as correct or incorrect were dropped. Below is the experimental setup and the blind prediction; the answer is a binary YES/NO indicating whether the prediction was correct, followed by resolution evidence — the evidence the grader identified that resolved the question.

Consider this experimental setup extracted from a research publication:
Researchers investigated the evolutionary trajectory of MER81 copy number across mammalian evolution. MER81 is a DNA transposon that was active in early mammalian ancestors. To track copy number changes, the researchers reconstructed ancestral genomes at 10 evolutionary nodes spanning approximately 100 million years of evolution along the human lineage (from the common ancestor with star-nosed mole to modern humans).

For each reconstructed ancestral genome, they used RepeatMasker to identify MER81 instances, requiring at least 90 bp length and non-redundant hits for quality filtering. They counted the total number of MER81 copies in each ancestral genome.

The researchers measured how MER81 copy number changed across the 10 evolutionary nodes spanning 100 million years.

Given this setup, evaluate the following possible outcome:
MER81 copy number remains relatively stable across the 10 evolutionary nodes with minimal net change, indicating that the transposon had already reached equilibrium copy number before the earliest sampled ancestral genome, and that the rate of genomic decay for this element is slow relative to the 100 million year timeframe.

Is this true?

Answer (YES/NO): YES